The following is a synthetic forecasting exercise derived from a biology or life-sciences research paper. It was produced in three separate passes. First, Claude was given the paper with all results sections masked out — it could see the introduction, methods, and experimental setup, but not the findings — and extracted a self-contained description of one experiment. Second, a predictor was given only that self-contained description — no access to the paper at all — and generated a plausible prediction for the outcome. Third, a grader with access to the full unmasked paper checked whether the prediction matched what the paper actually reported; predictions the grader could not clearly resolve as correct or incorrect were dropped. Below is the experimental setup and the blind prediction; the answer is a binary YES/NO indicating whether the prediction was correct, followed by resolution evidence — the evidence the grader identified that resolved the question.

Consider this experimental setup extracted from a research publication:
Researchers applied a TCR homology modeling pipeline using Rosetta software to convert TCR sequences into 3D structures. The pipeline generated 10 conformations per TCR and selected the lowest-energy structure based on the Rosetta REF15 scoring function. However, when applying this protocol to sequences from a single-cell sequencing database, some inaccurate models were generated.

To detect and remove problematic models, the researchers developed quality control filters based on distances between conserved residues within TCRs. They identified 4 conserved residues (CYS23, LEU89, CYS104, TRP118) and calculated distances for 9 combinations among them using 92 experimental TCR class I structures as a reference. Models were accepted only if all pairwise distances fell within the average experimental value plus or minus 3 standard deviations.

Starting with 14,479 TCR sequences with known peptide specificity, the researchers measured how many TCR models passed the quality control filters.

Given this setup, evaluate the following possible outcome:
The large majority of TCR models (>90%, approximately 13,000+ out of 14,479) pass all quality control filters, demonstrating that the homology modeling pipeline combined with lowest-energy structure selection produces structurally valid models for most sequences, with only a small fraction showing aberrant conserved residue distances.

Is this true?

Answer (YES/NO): NO